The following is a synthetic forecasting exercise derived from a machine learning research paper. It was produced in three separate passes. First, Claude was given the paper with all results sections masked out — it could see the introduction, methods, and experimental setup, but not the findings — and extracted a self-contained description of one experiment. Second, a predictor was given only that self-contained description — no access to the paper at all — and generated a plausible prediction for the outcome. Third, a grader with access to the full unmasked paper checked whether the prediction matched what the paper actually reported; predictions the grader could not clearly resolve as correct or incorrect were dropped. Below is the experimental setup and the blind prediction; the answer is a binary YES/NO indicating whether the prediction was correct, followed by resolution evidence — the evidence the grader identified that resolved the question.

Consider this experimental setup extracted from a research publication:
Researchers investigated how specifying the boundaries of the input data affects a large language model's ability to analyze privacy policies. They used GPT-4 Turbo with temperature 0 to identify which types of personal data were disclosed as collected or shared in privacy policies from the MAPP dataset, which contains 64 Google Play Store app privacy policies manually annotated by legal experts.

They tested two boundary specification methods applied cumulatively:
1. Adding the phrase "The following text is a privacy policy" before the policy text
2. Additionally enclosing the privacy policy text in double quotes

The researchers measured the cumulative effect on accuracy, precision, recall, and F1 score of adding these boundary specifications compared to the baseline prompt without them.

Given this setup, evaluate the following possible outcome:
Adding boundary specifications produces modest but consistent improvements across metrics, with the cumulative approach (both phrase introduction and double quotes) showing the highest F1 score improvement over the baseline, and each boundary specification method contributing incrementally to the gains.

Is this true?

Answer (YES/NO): YES